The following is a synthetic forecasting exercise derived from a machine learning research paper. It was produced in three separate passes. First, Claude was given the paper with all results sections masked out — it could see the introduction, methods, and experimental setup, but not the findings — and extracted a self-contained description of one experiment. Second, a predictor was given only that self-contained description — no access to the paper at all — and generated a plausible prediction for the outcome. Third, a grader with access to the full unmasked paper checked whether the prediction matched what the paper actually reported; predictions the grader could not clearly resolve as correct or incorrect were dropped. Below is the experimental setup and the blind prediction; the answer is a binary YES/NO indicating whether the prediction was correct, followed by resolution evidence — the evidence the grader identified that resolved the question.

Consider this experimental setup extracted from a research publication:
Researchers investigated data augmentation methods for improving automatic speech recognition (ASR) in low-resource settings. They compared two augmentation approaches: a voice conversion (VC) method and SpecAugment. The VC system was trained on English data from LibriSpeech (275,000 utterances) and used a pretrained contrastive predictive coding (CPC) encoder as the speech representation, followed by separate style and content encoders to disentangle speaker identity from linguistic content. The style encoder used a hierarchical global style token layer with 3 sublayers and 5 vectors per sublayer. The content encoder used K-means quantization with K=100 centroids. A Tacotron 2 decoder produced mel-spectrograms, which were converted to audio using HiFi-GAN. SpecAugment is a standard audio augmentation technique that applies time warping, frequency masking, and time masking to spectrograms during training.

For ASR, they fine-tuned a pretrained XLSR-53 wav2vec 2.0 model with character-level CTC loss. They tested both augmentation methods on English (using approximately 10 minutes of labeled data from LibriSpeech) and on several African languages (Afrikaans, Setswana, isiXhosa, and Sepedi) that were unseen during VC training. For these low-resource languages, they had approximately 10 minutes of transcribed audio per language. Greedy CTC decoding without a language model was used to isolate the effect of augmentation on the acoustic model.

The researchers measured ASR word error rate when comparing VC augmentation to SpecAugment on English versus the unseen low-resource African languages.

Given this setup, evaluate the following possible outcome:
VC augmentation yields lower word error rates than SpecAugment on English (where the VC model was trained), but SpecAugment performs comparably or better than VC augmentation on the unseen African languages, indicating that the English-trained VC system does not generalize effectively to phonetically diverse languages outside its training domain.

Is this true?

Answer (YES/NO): NO